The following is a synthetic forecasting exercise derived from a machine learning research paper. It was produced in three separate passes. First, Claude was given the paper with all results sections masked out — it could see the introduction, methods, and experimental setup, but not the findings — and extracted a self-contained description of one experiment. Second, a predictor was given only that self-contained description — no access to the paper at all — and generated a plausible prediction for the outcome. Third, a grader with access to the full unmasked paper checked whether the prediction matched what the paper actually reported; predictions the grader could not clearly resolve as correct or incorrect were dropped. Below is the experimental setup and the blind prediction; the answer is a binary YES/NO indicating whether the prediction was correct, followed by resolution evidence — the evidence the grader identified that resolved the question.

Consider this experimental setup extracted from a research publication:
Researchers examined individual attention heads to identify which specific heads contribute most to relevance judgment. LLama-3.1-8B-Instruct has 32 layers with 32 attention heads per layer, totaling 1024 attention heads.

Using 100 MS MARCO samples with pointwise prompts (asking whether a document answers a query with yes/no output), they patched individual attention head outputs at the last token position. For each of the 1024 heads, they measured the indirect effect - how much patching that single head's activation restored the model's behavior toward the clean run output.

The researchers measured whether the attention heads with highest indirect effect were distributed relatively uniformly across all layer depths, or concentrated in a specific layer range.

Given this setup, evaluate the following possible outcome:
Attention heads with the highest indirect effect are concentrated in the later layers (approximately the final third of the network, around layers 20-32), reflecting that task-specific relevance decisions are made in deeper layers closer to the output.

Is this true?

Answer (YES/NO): NO